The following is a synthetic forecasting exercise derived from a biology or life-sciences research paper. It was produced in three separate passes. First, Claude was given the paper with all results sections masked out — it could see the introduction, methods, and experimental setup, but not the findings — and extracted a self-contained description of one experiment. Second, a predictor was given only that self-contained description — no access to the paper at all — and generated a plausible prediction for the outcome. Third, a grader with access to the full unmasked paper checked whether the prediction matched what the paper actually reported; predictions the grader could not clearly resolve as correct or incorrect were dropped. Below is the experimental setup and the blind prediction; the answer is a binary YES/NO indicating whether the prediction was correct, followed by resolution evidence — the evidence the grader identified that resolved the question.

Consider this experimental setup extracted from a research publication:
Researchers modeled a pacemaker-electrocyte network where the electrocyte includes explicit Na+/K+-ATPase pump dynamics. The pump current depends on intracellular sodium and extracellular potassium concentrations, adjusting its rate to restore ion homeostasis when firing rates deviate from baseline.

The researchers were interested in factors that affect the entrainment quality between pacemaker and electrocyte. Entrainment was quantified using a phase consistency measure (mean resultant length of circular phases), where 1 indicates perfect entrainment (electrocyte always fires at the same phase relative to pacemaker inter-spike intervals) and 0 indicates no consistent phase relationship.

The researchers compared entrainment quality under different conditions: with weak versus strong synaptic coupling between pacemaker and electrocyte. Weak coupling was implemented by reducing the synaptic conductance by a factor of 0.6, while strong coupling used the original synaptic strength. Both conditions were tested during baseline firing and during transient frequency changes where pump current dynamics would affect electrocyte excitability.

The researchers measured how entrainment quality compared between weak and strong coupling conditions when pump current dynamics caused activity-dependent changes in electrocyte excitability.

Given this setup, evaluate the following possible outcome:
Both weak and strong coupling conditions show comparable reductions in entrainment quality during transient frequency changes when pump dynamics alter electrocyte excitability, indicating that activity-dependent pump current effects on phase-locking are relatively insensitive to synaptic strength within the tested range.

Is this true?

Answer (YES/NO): NO